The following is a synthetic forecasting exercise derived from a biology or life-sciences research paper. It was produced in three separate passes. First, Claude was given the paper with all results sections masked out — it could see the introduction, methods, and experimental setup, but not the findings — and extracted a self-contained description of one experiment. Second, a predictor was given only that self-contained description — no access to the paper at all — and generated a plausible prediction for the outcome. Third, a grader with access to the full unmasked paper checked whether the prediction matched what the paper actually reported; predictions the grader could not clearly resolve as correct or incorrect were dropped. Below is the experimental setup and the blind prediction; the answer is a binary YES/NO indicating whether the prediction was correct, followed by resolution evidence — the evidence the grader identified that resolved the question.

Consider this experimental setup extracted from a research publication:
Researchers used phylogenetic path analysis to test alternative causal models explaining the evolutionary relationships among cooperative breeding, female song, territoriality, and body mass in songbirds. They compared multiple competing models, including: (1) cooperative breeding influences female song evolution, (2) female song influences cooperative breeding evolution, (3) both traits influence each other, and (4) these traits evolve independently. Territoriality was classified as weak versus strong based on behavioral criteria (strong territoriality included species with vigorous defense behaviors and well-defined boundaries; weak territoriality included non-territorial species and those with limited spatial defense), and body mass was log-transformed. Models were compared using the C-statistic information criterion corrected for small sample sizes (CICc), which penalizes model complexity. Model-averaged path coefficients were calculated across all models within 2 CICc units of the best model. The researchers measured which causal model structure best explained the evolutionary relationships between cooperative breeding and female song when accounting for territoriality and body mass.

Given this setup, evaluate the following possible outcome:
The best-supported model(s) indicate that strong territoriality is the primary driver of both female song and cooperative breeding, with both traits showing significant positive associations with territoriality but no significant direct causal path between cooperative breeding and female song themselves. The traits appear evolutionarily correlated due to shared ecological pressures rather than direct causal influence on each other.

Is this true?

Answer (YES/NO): NO